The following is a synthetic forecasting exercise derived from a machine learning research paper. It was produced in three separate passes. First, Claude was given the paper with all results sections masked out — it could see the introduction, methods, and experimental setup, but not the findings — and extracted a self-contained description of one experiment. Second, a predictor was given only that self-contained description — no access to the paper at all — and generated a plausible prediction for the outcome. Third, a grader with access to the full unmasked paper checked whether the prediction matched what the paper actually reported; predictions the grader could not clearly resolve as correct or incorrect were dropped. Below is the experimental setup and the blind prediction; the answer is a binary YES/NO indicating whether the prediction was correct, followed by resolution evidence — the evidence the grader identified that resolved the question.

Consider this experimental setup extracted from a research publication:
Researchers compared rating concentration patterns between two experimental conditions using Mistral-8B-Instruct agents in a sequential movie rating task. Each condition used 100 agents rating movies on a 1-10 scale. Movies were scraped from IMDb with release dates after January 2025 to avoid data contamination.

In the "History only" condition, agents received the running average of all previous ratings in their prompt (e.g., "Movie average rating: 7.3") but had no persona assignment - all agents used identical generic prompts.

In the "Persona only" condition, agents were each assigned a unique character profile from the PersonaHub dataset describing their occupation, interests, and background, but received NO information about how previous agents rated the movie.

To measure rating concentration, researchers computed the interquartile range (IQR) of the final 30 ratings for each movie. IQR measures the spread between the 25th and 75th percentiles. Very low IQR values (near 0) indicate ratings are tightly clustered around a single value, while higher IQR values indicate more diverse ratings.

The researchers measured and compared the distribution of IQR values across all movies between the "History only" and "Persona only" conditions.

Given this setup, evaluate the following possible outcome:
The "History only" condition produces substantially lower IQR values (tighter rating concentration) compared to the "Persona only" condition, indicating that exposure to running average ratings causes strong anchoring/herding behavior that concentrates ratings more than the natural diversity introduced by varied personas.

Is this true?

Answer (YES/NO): YES